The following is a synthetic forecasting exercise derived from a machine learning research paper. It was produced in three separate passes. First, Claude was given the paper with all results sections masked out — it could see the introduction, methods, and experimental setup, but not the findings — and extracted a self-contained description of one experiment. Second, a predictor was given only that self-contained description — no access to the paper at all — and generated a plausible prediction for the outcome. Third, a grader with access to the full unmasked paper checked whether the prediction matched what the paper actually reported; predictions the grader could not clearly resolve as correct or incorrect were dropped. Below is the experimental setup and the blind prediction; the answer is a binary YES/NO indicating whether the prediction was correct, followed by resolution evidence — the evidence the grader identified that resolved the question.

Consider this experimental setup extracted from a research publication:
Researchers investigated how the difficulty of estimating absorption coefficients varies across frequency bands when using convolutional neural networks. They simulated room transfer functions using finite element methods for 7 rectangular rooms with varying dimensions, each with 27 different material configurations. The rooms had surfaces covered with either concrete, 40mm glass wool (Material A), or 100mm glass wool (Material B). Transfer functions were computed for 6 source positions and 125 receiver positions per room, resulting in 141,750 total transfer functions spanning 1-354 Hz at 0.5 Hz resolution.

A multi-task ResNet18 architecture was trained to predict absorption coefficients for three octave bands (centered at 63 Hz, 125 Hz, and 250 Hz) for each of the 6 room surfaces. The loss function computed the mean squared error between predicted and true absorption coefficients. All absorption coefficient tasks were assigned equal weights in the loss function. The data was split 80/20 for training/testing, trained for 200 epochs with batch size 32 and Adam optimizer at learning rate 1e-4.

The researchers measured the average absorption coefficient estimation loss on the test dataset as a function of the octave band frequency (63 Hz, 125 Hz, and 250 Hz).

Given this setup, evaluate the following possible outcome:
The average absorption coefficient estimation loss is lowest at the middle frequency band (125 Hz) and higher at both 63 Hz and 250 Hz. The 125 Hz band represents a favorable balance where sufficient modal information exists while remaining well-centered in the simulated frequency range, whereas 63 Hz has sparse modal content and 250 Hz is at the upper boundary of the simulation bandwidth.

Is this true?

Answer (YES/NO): NO